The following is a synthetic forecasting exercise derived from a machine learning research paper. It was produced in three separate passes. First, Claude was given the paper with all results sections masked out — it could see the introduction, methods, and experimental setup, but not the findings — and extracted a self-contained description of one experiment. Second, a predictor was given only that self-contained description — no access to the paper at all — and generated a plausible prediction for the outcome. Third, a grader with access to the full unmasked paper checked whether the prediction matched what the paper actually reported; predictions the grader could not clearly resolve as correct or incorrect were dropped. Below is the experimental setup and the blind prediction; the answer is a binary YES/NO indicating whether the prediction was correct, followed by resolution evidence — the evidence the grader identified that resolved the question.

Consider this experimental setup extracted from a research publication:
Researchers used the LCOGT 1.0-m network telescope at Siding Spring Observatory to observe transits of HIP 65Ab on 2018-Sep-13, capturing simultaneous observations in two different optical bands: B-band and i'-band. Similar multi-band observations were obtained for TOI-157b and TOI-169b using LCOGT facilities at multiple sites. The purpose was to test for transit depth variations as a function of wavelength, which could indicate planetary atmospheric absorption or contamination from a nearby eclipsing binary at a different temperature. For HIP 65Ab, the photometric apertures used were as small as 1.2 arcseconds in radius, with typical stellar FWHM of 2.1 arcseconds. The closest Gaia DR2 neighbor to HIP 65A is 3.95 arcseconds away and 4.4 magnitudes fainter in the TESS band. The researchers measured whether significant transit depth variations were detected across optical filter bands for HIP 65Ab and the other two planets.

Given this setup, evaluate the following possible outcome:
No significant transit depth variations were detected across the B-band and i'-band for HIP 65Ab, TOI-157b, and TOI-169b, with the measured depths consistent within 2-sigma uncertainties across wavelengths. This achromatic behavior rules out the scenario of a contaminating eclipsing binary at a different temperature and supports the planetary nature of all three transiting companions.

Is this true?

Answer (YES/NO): NO